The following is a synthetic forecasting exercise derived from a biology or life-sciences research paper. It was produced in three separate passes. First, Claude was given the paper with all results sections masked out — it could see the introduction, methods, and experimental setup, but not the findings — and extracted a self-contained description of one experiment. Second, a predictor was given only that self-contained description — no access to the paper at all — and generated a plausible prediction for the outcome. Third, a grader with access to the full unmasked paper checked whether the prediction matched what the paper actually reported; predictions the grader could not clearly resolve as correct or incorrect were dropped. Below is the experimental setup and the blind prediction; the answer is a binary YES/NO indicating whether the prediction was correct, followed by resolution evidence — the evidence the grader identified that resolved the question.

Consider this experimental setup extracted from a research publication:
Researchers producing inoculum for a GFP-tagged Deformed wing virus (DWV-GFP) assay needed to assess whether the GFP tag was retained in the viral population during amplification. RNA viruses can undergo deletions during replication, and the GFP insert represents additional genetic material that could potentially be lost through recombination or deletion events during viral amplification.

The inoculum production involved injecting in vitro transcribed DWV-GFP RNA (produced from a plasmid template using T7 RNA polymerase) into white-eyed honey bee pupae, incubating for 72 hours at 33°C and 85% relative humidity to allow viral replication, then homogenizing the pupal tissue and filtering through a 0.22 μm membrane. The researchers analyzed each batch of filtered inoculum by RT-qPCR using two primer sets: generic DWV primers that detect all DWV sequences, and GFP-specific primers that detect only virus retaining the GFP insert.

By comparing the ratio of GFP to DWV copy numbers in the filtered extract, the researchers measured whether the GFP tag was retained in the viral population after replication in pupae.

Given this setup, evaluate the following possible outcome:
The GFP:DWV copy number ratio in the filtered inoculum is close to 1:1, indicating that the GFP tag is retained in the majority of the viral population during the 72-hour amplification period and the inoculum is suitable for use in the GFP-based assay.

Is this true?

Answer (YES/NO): YES